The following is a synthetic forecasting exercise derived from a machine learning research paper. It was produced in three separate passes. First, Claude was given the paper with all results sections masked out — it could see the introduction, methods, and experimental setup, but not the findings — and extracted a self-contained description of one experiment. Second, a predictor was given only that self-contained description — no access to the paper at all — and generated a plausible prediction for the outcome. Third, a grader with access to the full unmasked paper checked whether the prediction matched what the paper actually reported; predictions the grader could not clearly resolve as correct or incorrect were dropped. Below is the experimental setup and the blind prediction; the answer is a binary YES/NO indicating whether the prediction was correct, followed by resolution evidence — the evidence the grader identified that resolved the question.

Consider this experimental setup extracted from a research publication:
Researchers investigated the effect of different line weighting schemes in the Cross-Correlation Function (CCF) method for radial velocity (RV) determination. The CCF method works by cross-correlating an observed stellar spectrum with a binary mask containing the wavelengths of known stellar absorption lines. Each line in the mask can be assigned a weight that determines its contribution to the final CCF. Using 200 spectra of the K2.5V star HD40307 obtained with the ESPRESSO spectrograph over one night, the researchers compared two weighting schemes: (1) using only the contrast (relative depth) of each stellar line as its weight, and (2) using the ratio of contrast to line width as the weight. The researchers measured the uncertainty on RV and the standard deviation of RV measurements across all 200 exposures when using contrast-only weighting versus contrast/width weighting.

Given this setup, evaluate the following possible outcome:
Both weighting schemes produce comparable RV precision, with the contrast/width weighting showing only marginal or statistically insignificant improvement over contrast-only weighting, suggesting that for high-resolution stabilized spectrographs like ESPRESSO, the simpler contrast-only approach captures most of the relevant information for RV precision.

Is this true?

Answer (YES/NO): YES